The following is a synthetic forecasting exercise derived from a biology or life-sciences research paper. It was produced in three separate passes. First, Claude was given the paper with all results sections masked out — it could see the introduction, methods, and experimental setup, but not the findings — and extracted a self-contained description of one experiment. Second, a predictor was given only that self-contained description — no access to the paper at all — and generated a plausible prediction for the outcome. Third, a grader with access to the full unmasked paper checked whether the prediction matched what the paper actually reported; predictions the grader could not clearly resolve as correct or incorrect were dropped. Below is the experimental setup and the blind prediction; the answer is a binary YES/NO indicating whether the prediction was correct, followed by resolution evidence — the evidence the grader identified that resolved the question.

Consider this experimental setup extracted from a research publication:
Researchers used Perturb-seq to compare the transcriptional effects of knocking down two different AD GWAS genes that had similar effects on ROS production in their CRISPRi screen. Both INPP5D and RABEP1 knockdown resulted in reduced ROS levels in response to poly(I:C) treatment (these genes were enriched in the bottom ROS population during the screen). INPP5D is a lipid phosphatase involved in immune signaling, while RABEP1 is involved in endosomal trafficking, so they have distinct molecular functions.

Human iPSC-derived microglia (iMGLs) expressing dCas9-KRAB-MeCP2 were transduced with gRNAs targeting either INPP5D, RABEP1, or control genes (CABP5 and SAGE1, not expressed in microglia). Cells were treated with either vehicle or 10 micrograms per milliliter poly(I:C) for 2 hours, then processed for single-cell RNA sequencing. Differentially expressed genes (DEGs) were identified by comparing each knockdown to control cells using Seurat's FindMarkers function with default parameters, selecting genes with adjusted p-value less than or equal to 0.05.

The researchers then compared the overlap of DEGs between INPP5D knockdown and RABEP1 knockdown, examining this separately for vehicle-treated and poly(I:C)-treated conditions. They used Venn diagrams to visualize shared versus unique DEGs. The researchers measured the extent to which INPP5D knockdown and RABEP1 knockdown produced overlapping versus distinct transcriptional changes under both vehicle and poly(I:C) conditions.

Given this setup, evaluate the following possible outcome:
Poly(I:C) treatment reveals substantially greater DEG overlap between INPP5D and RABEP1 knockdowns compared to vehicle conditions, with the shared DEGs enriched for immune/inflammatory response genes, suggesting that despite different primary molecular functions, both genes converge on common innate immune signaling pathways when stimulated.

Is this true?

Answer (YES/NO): NO